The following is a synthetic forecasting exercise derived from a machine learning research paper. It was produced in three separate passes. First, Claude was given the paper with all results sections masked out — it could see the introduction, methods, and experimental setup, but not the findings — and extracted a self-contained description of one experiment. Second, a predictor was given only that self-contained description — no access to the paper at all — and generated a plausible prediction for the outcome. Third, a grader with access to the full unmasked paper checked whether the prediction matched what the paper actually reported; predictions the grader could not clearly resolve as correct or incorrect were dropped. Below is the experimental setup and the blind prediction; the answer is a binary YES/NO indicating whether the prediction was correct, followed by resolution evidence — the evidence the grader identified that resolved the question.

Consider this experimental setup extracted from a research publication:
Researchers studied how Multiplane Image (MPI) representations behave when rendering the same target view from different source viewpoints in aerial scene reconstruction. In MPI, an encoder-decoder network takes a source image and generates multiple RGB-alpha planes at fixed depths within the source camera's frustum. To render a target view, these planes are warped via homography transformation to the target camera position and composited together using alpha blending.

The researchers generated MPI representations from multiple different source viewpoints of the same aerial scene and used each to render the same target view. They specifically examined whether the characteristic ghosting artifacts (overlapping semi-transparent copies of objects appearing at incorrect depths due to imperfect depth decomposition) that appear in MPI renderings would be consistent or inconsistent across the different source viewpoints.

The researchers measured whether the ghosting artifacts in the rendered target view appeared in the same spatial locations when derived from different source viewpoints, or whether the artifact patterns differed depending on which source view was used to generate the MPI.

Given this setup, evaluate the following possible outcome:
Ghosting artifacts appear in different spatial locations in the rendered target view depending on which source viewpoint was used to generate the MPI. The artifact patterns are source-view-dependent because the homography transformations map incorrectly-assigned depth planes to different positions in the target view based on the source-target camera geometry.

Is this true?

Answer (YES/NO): YES